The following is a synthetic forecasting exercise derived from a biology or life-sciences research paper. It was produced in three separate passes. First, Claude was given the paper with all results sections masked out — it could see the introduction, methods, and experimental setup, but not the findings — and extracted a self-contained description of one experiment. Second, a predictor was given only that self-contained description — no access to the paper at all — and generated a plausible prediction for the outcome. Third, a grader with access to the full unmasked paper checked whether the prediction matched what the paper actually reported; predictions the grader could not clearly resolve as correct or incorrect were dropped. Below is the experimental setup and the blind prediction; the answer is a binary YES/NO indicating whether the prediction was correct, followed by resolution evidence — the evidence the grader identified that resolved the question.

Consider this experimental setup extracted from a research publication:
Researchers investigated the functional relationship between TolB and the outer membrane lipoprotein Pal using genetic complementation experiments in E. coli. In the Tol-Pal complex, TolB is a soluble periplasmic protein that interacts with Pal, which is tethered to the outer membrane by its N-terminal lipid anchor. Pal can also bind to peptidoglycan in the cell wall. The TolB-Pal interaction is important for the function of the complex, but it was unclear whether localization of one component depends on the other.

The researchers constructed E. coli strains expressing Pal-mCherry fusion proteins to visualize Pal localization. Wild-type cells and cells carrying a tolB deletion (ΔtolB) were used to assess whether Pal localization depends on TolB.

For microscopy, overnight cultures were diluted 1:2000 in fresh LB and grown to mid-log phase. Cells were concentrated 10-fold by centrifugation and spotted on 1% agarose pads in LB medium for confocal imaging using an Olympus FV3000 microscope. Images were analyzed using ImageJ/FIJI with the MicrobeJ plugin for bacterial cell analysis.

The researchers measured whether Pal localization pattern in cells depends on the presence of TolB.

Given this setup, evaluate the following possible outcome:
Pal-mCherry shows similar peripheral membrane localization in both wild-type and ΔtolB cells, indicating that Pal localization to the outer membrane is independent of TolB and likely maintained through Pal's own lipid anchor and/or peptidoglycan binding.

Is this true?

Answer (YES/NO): NO